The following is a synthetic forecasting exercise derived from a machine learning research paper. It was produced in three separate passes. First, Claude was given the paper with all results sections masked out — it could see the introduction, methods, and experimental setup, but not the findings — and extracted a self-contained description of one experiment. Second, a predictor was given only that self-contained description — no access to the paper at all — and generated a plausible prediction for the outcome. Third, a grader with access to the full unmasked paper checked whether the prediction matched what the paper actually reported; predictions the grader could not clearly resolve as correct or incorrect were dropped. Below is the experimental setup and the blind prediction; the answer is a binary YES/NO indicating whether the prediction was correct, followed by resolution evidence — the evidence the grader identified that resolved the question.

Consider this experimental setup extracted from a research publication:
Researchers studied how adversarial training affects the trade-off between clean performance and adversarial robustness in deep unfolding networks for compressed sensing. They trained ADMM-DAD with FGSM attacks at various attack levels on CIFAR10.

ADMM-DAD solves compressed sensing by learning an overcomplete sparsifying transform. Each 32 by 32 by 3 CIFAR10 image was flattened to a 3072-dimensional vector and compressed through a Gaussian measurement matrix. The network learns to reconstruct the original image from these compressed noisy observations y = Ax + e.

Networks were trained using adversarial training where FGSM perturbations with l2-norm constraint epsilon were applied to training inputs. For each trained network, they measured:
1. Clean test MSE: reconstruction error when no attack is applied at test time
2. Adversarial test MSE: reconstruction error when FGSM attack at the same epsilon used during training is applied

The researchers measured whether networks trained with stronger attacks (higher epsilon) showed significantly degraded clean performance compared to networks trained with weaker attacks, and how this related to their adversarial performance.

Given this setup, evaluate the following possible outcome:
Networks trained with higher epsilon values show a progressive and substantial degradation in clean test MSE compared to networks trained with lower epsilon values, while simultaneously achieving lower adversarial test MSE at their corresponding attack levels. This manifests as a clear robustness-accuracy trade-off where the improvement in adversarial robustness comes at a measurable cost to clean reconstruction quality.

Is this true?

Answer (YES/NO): NO